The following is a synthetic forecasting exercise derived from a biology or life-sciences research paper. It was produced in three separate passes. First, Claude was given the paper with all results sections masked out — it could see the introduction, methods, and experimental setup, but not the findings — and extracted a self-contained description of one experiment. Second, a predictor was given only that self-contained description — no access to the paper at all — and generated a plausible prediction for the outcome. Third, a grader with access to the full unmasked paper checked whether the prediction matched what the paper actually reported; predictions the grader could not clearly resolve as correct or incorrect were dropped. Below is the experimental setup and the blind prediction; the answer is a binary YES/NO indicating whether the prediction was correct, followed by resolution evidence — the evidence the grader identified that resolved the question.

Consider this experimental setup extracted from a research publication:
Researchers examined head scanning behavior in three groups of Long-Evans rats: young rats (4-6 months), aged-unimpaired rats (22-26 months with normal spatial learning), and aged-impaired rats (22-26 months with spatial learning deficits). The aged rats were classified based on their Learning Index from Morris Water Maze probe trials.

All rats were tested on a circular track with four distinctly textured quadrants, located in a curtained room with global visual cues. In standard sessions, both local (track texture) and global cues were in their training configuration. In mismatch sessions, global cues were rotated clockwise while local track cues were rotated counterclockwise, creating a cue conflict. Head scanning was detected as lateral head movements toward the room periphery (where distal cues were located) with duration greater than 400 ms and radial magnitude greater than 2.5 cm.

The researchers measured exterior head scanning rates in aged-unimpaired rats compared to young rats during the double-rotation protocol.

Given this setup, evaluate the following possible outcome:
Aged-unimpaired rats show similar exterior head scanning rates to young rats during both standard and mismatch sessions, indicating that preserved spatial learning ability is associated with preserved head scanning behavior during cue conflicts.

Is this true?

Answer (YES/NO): YES